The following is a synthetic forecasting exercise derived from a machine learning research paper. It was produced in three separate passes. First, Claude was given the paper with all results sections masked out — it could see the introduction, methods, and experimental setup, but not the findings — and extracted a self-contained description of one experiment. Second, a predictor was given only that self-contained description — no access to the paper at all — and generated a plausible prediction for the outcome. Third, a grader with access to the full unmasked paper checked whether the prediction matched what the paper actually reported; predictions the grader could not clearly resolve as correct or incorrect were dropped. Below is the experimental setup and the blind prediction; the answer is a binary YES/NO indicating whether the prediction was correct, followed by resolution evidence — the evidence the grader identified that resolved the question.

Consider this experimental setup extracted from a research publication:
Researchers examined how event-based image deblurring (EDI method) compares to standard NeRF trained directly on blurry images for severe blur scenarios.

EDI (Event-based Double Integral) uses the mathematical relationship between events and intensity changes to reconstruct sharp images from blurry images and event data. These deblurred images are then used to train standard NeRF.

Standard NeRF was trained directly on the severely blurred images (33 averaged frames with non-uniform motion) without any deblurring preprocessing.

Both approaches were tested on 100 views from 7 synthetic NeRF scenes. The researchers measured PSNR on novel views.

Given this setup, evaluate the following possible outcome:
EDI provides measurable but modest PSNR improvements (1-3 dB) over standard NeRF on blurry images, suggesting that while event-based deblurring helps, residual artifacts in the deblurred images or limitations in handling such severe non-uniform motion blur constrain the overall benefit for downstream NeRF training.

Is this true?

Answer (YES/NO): NO